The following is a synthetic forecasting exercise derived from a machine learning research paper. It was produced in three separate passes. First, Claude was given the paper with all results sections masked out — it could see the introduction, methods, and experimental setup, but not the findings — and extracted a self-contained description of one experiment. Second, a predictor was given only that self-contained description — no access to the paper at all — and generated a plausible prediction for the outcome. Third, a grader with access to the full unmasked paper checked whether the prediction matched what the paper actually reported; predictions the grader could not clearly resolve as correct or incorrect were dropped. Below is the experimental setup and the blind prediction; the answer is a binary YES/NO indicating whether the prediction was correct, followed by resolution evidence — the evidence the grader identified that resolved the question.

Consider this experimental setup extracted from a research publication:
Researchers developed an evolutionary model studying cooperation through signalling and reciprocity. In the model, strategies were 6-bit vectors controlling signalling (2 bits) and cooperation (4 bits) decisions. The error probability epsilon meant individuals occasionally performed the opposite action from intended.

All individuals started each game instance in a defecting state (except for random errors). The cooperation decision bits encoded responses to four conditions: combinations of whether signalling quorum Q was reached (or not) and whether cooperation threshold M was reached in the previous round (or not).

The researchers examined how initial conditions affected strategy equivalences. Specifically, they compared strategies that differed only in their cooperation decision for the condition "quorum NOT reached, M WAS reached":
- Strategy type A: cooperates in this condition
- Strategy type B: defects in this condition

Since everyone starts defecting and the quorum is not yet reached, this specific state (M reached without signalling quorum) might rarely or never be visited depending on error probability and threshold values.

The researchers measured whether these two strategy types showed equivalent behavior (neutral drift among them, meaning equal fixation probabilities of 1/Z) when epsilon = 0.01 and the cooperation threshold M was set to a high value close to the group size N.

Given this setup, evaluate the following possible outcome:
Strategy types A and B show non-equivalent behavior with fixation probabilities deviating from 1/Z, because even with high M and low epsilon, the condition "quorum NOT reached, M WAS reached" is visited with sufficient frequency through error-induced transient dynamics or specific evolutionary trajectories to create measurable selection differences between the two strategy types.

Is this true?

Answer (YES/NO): NO